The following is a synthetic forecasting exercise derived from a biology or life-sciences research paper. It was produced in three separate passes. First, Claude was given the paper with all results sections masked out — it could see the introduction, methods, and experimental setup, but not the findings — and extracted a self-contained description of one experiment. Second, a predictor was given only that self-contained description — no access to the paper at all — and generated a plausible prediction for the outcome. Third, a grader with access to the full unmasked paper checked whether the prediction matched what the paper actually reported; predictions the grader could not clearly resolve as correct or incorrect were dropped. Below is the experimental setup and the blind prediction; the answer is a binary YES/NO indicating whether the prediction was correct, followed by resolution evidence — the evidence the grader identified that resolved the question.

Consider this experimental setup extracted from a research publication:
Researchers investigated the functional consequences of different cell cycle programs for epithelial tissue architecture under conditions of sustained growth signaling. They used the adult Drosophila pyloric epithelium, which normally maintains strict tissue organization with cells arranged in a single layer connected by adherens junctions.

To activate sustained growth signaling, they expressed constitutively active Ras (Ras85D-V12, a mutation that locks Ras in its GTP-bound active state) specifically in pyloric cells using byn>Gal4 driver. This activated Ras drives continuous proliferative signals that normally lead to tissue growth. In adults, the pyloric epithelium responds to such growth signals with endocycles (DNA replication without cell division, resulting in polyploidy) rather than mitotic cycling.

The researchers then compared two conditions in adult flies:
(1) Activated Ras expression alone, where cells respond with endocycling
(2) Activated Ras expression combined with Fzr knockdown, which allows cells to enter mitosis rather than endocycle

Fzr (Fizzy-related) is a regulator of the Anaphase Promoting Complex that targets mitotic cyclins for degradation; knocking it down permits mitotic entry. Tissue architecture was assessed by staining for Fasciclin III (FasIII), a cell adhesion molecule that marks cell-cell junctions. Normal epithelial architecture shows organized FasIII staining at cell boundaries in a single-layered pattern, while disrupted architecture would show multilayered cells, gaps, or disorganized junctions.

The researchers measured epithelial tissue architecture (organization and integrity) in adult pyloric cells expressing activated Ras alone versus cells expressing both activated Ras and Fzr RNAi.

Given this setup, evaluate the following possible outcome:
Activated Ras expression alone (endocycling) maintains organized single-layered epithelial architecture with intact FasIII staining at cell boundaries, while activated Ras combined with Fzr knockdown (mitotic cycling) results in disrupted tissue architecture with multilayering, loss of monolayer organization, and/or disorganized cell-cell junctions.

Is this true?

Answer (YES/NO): YES